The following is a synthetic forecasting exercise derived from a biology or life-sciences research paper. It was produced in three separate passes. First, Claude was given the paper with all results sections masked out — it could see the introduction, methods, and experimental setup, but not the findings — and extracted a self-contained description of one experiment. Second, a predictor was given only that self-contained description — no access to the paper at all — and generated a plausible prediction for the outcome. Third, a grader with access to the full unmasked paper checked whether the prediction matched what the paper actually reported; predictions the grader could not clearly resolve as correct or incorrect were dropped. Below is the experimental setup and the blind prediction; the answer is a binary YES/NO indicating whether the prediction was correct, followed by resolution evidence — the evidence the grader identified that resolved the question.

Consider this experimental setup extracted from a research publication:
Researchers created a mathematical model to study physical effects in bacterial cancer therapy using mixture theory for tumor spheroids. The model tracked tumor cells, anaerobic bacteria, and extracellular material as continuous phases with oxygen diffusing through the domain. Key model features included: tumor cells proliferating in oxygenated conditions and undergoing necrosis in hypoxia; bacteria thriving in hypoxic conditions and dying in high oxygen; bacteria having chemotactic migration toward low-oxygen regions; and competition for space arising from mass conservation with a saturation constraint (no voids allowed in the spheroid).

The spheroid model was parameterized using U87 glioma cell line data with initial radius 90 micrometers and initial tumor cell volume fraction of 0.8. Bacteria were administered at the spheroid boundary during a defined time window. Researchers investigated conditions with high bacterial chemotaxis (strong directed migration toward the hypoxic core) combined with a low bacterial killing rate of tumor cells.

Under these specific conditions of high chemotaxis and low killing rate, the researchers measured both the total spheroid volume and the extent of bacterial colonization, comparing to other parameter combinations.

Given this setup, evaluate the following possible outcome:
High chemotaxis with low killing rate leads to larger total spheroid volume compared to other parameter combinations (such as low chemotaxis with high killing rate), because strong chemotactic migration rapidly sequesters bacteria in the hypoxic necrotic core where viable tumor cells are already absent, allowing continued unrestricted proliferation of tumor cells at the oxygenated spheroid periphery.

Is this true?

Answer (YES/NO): YES